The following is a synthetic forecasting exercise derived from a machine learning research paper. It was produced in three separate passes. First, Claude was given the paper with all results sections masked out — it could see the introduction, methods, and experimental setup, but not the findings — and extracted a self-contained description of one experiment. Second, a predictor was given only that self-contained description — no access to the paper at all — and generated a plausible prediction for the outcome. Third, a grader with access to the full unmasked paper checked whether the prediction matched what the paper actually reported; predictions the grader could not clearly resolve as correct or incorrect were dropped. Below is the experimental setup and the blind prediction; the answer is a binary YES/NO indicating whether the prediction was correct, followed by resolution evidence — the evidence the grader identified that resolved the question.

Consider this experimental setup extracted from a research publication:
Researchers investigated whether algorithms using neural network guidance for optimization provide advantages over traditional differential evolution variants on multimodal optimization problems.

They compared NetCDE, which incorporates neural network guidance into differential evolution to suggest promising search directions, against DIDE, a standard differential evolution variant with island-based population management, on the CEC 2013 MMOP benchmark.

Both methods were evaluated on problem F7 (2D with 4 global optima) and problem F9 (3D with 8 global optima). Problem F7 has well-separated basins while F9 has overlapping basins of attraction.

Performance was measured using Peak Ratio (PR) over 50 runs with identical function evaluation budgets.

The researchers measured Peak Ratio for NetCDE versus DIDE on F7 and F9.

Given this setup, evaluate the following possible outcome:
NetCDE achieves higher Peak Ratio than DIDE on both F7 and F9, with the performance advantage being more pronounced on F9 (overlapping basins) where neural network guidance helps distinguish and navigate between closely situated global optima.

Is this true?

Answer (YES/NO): NO